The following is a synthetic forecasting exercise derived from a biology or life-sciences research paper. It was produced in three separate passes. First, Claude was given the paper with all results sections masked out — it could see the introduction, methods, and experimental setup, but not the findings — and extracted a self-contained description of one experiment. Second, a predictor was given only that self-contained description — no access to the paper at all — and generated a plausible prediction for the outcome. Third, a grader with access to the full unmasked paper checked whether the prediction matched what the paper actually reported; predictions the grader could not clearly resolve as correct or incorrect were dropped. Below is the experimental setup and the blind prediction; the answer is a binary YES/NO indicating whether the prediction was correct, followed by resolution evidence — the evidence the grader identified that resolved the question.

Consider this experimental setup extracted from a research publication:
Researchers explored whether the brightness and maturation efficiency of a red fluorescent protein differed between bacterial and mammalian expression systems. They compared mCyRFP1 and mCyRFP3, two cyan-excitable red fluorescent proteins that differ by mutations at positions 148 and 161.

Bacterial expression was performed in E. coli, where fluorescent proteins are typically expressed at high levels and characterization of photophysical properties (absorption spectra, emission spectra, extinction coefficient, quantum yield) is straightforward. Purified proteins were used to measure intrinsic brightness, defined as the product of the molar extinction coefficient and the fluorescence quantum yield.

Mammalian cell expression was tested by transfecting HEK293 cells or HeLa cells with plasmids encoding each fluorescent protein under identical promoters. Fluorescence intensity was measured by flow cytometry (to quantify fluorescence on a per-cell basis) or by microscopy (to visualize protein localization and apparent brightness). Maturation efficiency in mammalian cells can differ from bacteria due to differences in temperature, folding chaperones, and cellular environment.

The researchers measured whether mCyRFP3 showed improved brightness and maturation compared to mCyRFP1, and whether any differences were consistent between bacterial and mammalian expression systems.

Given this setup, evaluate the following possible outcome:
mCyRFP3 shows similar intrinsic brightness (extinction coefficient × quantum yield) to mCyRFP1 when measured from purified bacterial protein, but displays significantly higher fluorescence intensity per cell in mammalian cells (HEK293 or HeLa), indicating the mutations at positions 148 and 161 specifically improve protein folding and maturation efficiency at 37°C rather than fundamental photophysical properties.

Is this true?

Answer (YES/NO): NO